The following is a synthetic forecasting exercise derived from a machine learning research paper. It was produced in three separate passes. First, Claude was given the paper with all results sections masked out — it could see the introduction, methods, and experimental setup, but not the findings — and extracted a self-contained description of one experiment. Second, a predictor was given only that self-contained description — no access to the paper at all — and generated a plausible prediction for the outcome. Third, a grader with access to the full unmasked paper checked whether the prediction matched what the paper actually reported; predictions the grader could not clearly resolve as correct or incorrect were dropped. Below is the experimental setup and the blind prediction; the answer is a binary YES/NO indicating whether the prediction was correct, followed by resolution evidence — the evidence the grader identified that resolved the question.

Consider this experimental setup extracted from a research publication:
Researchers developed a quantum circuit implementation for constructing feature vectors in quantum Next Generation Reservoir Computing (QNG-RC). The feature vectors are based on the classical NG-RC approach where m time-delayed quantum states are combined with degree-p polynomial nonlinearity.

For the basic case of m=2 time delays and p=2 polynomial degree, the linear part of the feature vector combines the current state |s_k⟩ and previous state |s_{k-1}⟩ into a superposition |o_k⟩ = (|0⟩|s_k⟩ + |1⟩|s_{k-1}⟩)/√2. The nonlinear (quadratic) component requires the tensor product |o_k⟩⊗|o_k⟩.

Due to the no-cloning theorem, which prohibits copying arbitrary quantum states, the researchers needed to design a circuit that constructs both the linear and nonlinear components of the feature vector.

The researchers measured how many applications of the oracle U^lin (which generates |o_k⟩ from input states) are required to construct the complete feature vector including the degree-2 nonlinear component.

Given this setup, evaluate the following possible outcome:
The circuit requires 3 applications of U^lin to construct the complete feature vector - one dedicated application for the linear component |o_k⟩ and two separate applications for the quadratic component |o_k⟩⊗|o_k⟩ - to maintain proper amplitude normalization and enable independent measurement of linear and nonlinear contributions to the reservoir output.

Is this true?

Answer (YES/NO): NO